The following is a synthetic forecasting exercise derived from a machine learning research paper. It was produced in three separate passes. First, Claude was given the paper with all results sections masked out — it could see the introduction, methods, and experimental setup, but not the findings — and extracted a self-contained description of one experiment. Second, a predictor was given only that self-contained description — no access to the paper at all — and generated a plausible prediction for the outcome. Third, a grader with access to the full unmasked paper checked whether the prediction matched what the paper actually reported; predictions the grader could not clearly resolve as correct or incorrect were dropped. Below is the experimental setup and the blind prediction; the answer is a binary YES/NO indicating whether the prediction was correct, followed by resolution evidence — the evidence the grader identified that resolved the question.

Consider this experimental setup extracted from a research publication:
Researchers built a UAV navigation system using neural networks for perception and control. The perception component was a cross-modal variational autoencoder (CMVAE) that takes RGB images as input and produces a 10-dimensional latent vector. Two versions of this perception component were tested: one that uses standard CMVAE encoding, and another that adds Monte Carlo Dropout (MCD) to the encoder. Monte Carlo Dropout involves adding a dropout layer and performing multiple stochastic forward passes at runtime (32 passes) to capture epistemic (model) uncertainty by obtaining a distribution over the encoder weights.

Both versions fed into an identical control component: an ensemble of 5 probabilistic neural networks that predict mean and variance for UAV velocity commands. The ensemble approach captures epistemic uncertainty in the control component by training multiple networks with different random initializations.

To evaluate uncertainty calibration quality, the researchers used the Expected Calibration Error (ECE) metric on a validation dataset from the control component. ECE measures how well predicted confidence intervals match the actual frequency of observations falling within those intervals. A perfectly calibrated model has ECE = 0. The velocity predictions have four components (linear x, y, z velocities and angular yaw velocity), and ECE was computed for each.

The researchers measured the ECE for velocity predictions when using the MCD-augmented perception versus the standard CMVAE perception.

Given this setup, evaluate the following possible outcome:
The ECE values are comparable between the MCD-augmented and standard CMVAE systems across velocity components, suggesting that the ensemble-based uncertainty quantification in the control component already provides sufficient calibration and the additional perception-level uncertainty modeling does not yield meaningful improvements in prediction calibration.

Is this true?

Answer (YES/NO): NO